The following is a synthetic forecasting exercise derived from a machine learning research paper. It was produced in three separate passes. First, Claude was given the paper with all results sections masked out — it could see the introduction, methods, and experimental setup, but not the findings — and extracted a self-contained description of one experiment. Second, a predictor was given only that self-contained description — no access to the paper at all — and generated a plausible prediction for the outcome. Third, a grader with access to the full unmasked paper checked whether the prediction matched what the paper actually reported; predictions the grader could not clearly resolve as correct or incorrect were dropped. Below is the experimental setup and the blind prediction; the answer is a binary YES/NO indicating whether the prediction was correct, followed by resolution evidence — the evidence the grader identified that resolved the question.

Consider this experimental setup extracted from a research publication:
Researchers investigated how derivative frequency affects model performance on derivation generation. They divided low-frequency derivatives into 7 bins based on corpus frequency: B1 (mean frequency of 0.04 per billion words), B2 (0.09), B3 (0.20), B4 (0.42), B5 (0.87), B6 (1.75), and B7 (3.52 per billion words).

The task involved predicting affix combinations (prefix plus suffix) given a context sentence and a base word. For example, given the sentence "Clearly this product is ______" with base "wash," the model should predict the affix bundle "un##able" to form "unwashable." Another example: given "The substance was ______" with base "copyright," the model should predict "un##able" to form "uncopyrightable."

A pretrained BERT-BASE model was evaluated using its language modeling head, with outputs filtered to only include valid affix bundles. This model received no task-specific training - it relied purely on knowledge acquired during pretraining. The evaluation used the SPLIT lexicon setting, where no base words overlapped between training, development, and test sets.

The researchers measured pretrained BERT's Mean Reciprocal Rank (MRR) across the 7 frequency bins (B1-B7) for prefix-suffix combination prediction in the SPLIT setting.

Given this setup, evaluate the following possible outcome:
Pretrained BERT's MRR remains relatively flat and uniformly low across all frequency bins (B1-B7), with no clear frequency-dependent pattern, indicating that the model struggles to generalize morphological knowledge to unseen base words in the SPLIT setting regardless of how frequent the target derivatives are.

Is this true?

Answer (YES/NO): NO